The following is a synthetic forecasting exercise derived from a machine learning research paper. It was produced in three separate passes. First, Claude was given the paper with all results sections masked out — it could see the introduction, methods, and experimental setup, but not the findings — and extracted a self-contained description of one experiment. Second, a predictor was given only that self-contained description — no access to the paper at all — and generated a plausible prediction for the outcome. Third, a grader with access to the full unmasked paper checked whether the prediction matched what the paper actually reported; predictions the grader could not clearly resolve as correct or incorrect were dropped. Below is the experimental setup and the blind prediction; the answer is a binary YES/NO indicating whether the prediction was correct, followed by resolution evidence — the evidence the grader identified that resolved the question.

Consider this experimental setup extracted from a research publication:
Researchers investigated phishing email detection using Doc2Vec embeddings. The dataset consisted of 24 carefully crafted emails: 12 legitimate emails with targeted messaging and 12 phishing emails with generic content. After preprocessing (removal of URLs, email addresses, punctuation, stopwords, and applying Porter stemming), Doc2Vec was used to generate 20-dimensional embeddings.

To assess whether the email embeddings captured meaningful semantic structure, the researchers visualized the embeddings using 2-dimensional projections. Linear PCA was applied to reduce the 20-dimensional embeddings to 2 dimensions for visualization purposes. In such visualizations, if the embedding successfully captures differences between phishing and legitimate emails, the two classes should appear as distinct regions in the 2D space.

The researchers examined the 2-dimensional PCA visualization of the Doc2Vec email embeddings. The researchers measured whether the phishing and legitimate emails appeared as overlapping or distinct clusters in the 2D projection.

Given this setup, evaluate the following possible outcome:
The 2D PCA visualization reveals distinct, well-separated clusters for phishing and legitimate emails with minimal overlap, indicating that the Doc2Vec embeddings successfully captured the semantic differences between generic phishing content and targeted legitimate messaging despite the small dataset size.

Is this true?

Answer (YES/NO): YES